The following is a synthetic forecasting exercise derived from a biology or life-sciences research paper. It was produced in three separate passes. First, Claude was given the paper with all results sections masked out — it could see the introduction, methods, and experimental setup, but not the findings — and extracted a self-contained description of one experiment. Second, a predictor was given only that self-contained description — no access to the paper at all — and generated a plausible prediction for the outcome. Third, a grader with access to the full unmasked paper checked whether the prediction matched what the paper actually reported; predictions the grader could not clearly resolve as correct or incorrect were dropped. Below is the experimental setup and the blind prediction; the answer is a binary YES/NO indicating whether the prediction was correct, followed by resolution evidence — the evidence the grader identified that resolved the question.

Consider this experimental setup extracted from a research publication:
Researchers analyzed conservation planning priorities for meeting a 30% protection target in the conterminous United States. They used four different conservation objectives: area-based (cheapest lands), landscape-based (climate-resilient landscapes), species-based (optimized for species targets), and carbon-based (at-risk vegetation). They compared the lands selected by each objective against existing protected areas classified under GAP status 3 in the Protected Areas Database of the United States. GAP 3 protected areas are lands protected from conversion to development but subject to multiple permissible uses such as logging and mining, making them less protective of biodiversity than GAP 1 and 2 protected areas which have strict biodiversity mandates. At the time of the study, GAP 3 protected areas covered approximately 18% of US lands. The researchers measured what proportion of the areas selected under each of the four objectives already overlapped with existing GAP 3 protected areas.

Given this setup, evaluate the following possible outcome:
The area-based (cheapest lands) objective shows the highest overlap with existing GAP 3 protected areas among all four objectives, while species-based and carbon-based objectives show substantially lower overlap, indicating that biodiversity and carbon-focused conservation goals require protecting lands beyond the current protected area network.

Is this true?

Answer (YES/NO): NO